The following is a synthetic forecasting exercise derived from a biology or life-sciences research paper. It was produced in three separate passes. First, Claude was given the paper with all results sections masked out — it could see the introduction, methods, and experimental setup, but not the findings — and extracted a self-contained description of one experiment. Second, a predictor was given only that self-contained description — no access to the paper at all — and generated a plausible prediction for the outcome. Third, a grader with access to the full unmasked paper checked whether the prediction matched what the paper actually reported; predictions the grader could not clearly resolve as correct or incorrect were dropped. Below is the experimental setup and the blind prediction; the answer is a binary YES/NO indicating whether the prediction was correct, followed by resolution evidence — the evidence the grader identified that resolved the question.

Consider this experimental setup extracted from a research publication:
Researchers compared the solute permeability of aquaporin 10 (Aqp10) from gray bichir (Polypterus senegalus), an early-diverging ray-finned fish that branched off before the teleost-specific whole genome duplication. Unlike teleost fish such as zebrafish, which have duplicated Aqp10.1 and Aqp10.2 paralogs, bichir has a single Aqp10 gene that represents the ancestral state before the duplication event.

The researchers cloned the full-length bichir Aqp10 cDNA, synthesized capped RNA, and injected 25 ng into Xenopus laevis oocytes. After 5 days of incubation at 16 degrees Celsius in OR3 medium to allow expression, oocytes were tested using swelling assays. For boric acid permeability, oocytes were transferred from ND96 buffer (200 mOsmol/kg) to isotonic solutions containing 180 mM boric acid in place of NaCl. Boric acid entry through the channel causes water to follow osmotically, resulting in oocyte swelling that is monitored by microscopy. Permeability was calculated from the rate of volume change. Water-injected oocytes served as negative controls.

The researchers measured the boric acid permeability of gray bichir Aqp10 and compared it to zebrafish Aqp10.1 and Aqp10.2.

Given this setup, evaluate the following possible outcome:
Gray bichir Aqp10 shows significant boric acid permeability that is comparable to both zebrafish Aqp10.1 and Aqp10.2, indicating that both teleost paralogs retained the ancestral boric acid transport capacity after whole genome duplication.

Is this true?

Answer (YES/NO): NO